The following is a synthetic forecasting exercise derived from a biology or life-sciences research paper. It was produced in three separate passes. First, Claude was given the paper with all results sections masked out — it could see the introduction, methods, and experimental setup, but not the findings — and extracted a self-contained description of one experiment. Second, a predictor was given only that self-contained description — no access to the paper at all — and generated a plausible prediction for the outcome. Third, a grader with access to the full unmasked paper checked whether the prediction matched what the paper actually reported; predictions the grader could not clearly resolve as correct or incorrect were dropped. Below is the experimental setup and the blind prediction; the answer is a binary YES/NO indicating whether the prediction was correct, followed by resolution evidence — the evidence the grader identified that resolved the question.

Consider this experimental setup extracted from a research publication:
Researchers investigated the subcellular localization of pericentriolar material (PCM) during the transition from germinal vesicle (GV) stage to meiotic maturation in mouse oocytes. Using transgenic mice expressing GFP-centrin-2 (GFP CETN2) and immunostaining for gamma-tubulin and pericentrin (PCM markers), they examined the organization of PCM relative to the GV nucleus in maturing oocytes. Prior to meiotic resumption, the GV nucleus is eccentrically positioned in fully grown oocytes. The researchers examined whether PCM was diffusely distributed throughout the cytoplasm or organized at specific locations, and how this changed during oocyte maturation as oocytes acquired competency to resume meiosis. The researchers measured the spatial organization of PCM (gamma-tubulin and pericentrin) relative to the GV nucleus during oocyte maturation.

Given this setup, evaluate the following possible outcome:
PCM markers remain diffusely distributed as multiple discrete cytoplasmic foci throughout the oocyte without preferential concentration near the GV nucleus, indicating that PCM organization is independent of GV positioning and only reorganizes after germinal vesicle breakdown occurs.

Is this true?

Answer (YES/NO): NO